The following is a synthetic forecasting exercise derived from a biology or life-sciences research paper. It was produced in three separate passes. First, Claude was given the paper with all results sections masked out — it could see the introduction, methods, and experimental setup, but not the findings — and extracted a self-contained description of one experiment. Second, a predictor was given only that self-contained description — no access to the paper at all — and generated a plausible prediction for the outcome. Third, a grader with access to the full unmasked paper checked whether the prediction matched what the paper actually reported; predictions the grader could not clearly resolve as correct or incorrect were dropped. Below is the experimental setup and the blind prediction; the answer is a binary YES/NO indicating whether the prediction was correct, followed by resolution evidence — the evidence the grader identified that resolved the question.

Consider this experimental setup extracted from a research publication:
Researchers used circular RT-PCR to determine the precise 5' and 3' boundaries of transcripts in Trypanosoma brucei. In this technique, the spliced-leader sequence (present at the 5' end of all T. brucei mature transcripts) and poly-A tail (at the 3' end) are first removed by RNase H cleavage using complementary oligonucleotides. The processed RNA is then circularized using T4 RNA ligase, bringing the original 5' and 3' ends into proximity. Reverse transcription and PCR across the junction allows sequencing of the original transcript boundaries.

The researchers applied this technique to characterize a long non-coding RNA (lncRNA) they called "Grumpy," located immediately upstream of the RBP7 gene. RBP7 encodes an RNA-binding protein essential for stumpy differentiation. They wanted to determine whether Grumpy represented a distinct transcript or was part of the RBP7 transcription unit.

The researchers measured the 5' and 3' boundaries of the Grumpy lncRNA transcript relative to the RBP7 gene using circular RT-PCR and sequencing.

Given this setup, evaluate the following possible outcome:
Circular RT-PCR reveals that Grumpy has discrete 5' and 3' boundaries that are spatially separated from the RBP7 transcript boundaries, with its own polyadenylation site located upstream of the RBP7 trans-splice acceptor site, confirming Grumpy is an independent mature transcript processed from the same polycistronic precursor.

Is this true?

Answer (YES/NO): YES